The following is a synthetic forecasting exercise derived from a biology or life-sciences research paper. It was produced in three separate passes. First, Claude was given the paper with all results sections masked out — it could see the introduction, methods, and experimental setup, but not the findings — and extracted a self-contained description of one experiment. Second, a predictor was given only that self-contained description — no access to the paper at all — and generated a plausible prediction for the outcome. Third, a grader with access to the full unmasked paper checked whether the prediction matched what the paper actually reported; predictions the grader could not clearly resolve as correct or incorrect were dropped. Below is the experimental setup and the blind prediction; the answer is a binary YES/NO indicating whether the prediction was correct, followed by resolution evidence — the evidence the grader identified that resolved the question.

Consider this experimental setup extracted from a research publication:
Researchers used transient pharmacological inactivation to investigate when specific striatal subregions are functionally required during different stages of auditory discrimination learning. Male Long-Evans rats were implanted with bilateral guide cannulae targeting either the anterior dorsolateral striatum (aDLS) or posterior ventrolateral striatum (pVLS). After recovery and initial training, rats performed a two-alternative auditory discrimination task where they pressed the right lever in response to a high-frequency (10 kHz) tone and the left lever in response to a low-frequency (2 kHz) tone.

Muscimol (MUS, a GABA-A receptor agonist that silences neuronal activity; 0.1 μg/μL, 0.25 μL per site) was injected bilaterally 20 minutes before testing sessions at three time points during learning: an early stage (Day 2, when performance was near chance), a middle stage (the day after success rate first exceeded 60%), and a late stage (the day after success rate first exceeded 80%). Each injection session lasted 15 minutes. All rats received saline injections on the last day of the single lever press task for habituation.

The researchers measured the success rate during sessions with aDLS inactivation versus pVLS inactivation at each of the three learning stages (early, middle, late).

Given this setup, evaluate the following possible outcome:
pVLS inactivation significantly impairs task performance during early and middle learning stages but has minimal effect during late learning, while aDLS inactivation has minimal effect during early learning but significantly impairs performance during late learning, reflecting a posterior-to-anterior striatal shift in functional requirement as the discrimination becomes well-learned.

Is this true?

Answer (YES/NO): NO